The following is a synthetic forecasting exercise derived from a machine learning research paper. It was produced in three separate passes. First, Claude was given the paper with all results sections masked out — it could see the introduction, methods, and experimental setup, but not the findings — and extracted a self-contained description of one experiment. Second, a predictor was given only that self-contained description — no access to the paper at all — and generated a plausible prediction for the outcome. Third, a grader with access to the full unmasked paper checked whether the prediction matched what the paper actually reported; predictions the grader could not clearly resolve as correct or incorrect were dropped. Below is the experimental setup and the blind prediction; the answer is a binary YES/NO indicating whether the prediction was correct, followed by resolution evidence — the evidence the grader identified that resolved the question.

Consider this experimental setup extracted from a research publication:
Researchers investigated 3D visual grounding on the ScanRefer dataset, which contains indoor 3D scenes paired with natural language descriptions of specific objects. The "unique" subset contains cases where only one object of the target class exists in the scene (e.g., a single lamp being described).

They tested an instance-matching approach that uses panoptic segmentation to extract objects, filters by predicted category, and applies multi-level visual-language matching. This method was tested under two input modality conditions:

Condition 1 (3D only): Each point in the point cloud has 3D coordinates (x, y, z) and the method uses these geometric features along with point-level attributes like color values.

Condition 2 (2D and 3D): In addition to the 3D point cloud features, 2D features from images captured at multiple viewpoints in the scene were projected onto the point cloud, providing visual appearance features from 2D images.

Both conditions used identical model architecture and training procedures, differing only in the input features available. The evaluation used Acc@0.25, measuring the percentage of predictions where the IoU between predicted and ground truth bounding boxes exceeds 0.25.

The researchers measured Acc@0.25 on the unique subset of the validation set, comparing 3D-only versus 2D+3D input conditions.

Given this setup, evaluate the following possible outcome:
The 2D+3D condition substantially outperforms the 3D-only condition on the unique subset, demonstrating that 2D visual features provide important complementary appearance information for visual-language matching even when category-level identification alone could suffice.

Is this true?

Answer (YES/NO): NO